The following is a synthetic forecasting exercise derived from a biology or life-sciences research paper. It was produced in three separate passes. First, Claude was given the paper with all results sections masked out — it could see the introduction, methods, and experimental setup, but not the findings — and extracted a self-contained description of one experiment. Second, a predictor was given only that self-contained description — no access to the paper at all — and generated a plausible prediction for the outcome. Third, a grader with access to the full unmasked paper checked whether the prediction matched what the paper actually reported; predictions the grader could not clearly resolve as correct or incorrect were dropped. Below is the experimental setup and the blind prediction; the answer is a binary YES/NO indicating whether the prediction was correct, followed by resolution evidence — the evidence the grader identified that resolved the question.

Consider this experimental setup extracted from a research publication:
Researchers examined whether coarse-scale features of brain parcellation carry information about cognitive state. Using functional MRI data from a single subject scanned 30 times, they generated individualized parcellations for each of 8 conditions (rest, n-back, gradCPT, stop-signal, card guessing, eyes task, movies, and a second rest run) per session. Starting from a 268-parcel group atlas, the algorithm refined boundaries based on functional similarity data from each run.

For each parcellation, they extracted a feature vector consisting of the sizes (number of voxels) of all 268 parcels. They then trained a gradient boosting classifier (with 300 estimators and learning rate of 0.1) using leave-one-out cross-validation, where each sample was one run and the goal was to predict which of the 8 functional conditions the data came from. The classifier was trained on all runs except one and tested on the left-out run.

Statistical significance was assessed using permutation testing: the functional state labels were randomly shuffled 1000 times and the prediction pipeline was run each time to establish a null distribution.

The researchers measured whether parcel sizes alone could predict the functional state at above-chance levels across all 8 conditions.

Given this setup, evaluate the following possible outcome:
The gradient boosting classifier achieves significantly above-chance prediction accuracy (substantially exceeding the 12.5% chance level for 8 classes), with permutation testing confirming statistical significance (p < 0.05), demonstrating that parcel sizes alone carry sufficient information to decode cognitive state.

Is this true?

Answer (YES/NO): YES